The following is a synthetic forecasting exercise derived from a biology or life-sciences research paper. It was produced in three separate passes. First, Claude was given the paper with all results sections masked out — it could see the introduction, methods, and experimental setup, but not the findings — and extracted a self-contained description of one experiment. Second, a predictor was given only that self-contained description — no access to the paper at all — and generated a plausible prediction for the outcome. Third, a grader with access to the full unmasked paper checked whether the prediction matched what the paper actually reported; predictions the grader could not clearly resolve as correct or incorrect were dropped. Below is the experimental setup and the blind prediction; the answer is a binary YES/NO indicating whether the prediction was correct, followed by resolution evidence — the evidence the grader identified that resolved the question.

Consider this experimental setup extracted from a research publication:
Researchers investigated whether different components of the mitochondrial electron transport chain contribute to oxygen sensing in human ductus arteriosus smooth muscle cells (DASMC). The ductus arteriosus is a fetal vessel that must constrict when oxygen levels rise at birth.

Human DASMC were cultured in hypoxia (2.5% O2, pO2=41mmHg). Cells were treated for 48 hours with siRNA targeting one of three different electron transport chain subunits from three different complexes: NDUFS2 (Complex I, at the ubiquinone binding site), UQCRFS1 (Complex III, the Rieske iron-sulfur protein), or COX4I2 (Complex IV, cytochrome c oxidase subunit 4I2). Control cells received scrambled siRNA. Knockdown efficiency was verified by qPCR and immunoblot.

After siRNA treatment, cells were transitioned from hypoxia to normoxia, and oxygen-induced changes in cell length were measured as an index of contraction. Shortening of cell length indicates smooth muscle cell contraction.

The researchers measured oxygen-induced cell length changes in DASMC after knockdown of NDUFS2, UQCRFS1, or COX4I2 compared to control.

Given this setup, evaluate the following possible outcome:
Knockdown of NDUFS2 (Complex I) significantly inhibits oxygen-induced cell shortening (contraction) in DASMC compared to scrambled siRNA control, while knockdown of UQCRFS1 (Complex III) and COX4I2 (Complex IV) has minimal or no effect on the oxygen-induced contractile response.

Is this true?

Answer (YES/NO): YES